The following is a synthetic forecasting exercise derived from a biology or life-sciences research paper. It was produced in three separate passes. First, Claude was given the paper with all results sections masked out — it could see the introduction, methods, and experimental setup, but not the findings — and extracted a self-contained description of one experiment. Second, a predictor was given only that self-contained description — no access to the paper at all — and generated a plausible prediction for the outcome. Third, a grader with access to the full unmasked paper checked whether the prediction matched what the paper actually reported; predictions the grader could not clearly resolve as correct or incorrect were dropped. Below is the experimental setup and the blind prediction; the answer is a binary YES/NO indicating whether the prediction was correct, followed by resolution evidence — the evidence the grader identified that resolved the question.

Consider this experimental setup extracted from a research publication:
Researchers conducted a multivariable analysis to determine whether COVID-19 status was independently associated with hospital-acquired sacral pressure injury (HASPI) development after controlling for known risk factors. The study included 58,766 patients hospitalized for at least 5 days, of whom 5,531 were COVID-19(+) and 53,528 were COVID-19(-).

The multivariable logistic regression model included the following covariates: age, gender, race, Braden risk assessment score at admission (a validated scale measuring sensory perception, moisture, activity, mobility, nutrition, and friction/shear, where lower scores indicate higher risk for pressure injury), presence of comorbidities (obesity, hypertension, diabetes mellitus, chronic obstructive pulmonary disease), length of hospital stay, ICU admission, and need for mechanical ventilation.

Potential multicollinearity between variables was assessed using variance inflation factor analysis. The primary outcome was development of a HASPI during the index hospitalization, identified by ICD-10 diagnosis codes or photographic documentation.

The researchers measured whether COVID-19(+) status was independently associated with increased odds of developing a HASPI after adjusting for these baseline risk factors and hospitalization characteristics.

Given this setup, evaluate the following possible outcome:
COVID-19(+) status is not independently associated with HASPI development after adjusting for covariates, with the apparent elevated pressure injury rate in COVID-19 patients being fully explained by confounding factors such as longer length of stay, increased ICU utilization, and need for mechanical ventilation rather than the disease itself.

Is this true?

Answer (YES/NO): NO